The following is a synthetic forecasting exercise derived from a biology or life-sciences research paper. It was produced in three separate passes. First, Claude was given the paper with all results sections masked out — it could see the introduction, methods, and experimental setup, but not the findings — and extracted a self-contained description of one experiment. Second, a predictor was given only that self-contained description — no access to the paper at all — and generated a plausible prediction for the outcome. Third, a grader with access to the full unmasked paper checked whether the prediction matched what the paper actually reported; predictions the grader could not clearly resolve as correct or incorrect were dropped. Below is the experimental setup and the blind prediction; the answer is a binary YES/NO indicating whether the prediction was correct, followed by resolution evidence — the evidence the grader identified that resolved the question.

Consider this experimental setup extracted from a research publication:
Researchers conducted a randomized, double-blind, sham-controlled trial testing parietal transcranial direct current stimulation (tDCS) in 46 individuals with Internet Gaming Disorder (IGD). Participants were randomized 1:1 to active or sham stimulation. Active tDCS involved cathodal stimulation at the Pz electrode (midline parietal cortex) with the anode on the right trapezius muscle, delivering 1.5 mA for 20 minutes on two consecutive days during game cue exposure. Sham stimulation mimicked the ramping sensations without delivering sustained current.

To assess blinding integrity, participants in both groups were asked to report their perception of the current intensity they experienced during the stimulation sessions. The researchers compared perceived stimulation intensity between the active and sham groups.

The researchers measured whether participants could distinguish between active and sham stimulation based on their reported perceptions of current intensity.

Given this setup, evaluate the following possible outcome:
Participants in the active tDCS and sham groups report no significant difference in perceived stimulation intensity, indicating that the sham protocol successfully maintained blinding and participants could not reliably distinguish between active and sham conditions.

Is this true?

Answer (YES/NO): YES